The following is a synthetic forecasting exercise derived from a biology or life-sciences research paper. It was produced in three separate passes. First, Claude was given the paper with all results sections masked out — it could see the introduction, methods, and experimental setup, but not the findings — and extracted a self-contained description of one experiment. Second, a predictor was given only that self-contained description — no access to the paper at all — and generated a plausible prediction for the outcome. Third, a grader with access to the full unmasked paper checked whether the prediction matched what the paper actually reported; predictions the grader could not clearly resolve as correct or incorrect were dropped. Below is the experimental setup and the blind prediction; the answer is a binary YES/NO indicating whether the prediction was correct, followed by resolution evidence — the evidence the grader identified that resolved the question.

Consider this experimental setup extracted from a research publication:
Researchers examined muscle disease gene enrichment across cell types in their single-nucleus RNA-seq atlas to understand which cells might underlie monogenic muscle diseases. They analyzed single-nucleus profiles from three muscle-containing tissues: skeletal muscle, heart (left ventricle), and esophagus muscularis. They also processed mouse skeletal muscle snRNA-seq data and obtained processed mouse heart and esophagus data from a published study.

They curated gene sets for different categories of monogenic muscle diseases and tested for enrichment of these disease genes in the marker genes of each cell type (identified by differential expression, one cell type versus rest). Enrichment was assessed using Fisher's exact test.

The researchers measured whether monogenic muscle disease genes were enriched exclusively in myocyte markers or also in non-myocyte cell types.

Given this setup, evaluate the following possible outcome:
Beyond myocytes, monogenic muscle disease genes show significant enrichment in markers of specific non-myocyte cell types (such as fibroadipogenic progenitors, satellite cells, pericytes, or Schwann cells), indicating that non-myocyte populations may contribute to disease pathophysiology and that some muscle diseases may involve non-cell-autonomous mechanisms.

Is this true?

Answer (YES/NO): YES